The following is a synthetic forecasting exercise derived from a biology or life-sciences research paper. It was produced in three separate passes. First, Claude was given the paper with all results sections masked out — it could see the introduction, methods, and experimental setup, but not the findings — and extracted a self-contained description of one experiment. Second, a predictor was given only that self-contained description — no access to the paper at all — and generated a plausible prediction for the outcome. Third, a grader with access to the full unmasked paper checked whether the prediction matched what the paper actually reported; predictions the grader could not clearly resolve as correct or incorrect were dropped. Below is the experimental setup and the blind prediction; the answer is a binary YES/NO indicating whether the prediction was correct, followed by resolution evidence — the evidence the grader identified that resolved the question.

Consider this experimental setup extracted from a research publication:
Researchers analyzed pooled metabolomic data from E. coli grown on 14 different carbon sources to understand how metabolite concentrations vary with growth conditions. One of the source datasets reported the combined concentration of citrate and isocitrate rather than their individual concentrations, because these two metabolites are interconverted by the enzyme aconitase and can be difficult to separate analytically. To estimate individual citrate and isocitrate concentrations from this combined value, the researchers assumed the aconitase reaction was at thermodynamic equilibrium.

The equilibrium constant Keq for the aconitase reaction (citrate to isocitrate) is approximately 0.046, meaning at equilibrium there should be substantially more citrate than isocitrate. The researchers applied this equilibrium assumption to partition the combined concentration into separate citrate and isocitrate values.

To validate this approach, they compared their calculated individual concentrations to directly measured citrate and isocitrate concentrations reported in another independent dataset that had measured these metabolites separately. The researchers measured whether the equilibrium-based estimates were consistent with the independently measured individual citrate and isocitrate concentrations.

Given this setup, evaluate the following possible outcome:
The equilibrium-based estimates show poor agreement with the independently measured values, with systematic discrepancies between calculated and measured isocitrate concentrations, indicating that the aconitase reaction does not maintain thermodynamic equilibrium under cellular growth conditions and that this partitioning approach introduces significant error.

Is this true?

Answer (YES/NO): NO